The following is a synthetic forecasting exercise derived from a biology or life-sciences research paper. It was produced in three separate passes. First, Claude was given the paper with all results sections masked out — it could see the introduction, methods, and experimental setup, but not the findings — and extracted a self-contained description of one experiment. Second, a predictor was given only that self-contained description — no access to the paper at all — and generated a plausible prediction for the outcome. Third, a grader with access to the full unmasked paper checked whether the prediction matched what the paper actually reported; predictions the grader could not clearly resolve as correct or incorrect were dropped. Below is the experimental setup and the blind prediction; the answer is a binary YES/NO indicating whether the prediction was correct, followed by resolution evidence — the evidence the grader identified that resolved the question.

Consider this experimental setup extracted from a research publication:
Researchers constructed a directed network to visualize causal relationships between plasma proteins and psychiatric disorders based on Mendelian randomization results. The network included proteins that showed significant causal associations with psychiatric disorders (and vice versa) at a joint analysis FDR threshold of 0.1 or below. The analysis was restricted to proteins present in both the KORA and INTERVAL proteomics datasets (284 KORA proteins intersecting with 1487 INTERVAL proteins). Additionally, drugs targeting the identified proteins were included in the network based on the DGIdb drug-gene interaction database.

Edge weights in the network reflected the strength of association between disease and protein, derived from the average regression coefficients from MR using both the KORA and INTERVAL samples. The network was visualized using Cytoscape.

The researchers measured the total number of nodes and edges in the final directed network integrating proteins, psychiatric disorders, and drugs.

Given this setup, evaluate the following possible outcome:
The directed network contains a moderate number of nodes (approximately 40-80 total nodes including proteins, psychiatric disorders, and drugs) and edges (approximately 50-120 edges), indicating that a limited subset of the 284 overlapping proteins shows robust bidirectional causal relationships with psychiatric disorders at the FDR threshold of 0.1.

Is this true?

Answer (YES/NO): NO